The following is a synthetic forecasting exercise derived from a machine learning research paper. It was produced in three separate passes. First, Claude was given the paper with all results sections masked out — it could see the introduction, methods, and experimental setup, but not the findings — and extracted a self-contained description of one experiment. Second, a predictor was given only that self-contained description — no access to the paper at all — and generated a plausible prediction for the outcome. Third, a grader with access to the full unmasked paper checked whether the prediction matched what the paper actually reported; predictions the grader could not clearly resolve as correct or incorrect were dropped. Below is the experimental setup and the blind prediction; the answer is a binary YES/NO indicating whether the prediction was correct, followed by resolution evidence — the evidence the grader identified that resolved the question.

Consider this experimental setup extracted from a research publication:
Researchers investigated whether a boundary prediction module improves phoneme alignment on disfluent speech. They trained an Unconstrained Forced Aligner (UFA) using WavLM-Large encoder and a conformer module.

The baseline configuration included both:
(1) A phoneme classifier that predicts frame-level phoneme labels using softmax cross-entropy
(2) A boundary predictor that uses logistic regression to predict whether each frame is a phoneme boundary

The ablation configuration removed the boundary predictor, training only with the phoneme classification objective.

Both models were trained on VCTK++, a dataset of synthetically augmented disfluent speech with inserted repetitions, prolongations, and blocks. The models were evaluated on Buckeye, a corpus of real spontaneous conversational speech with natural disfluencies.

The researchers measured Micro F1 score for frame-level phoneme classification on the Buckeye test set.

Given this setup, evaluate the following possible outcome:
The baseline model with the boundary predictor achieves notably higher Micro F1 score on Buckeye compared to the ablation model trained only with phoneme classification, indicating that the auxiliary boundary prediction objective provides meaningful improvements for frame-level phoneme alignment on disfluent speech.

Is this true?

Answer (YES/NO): YES